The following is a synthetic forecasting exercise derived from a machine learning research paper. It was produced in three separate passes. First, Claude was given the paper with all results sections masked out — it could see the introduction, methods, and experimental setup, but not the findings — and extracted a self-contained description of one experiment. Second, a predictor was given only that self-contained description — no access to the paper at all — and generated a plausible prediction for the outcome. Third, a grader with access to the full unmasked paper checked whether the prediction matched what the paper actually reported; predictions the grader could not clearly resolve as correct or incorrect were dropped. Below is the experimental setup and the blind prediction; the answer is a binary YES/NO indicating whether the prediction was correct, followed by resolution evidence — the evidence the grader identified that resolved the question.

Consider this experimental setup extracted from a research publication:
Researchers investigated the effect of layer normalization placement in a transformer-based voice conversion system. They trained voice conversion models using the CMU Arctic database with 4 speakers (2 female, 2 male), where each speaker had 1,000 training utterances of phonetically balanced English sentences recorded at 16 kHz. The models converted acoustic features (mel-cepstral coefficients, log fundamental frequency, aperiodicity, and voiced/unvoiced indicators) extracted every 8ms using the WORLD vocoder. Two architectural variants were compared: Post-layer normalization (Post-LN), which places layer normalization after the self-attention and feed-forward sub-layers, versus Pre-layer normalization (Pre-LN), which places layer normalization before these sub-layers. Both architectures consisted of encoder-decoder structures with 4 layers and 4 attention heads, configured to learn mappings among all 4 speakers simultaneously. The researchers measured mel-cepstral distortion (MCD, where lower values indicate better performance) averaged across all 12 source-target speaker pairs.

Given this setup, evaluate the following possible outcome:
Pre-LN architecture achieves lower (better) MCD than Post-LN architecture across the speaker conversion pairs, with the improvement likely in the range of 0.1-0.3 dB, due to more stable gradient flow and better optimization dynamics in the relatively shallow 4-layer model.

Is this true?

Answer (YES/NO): YES